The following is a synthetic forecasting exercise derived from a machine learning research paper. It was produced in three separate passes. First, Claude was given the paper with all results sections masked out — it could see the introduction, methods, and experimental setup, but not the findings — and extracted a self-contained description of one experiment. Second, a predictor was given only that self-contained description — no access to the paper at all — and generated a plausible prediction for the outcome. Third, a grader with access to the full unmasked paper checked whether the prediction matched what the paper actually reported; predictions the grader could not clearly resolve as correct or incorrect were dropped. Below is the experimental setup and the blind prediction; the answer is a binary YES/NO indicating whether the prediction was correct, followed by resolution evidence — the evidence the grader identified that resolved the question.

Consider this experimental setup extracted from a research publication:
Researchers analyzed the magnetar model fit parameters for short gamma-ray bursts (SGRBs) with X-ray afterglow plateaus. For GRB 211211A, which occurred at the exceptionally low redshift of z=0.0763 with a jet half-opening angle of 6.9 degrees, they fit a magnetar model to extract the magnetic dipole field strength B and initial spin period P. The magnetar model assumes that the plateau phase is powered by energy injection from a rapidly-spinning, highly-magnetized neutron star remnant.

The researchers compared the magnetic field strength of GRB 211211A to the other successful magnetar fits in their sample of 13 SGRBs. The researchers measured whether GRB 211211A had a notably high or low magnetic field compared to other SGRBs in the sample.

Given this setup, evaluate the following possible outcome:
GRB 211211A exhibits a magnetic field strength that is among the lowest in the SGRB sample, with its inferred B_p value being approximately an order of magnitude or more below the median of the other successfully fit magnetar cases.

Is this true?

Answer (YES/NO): NO